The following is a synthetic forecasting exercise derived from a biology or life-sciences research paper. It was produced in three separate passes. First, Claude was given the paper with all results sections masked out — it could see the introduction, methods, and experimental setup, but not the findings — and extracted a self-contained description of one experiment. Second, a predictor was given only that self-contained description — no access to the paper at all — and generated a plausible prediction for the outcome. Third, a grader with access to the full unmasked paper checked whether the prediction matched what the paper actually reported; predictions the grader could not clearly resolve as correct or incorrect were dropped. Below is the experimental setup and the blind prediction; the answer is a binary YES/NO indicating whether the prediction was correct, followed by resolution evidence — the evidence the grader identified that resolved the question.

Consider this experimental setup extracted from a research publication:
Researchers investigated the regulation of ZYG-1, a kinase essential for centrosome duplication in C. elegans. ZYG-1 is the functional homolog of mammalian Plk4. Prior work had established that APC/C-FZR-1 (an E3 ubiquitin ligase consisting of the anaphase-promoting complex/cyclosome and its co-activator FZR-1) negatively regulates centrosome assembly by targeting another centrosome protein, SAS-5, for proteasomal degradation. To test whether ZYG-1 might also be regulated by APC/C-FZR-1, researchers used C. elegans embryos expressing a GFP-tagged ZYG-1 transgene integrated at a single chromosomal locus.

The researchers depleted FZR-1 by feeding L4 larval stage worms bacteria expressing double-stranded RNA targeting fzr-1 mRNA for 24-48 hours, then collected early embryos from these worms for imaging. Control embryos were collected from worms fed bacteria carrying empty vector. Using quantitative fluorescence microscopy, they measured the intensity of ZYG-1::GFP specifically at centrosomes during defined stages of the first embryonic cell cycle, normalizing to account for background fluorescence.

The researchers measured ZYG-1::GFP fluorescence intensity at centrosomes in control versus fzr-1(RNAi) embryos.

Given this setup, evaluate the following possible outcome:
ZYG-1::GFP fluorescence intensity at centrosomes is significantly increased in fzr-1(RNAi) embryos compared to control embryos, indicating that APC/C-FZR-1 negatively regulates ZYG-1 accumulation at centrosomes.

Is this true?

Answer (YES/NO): YES